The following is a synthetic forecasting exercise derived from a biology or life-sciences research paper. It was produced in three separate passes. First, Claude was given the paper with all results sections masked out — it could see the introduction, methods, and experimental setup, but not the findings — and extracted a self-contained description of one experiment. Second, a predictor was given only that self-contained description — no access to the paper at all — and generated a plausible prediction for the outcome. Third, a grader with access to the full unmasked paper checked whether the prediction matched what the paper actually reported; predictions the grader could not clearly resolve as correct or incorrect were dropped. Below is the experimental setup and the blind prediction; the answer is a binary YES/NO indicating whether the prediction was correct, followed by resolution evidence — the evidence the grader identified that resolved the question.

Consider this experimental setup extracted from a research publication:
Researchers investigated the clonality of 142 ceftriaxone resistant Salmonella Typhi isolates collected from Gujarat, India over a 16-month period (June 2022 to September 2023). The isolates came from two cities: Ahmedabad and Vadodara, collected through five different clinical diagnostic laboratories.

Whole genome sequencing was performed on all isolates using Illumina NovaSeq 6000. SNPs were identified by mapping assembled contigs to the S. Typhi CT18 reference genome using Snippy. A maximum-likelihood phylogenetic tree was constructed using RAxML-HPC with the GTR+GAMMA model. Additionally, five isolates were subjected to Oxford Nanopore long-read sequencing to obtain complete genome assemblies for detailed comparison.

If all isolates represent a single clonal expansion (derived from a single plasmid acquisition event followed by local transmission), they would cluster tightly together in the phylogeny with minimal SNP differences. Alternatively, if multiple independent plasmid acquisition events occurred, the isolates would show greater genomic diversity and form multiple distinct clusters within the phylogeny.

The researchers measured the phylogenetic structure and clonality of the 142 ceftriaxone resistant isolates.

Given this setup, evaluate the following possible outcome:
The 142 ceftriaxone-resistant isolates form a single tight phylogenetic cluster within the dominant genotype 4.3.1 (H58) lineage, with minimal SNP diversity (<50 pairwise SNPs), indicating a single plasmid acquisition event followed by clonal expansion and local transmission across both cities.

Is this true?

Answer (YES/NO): NO